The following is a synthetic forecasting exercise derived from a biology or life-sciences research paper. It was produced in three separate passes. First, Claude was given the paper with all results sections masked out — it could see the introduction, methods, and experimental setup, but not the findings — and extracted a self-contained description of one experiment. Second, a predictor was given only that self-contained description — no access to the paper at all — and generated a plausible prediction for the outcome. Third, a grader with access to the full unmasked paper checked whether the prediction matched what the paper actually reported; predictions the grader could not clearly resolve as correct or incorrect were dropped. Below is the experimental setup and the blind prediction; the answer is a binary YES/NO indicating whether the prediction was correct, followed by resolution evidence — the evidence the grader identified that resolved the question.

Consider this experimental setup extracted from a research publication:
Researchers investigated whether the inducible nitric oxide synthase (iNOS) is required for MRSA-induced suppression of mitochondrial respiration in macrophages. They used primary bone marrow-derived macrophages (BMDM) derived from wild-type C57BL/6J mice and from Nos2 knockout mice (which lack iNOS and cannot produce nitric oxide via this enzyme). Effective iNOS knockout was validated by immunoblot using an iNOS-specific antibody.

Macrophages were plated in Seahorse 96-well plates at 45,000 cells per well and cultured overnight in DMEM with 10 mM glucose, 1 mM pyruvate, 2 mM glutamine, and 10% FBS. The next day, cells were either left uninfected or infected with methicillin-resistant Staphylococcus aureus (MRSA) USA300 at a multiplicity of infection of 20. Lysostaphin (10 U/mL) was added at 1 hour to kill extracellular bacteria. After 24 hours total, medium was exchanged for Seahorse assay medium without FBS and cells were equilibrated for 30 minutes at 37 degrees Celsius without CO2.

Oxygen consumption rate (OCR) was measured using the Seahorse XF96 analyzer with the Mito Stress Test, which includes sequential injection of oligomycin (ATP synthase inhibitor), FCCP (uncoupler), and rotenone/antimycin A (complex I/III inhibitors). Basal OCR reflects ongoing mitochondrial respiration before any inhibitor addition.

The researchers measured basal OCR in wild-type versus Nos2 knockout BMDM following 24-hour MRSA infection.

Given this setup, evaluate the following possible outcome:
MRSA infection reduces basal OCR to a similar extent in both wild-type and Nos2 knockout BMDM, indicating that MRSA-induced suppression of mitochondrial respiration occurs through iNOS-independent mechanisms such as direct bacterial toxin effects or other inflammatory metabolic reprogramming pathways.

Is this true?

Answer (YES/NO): NO